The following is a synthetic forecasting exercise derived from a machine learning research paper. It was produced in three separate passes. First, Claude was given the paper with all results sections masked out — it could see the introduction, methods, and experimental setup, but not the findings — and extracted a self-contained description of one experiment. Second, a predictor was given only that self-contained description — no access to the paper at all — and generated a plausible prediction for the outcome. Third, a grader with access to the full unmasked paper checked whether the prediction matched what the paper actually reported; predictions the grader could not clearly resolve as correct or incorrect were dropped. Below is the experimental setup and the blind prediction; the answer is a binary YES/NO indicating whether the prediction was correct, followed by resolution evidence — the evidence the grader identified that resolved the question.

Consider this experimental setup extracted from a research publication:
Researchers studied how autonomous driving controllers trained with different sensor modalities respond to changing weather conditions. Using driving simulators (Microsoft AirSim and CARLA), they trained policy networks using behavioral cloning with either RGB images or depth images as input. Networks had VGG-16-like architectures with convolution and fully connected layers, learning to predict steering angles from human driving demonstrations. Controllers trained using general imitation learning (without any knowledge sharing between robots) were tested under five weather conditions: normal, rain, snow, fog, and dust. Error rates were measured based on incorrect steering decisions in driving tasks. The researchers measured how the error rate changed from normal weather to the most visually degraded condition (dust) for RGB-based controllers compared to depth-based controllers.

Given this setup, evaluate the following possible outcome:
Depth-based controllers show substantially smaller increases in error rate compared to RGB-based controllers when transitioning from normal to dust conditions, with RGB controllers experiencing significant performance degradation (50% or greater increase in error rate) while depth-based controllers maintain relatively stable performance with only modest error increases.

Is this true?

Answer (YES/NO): YES